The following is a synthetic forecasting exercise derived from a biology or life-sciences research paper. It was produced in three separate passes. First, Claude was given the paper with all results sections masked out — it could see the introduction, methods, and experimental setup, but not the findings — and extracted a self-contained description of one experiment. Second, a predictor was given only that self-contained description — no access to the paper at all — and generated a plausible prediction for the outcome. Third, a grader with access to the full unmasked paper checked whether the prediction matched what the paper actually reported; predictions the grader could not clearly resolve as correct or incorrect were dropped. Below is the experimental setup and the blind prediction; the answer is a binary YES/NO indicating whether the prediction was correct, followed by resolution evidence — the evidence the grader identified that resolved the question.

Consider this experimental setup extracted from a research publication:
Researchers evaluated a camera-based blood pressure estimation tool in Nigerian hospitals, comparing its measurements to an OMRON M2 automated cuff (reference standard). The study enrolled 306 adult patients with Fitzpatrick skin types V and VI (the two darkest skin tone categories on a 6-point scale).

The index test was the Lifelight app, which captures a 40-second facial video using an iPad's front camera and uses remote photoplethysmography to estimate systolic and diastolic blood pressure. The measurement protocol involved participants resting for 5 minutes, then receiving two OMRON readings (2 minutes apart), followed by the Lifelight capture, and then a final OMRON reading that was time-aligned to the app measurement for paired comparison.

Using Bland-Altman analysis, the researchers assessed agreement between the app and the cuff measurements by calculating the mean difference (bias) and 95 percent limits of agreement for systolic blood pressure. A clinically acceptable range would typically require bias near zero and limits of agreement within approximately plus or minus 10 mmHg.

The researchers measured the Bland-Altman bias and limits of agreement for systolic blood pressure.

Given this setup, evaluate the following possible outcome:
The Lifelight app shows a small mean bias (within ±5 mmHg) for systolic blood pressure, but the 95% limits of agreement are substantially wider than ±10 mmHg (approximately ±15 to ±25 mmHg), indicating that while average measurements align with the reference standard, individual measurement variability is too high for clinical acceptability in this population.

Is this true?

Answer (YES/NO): NO